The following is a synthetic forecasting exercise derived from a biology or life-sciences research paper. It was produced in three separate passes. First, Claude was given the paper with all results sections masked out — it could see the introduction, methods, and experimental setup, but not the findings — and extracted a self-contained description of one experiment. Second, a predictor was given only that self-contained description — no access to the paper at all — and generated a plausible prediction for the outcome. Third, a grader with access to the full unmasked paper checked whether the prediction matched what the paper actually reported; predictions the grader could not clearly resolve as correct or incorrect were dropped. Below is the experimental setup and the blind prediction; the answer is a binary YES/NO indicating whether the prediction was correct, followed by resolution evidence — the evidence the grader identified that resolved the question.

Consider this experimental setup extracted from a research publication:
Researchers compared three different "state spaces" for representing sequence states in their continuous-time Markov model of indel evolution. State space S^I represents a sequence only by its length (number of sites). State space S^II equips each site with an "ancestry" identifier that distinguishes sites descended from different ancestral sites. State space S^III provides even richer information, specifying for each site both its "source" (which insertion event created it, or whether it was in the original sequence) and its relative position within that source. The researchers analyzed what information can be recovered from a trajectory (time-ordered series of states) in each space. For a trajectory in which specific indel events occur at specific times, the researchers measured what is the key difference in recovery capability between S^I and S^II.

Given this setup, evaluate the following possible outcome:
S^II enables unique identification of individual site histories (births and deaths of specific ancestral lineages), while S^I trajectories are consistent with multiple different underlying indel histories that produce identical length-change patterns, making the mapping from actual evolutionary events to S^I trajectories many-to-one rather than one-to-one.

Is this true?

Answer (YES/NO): YES